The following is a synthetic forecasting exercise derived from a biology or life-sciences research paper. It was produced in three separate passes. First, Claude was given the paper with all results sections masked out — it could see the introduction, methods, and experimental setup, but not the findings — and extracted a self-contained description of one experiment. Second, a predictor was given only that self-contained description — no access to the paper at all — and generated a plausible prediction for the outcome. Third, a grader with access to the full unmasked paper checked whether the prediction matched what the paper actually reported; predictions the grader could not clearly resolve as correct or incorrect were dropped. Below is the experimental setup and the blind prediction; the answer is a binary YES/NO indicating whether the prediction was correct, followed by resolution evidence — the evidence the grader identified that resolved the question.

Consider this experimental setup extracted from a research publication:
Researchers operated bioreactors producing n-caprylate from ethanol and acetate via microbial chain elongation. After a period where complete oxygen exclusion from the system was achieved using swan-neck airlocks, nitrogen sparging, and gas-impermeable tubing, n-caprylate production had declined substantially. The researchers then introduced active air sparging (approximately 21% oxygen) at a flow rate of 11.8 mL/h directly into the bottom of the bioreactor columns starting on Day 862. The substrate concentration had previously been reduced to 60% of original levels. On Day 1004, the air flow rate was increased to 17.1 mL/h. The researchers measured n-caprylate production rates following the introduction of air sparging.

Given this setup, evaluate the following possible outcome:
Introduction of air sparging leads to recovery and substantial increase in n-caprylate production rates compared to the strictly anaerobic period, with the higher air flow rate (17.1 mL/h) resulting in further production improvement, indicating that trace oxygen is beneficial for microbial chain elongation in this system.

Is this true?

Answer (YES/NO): NO